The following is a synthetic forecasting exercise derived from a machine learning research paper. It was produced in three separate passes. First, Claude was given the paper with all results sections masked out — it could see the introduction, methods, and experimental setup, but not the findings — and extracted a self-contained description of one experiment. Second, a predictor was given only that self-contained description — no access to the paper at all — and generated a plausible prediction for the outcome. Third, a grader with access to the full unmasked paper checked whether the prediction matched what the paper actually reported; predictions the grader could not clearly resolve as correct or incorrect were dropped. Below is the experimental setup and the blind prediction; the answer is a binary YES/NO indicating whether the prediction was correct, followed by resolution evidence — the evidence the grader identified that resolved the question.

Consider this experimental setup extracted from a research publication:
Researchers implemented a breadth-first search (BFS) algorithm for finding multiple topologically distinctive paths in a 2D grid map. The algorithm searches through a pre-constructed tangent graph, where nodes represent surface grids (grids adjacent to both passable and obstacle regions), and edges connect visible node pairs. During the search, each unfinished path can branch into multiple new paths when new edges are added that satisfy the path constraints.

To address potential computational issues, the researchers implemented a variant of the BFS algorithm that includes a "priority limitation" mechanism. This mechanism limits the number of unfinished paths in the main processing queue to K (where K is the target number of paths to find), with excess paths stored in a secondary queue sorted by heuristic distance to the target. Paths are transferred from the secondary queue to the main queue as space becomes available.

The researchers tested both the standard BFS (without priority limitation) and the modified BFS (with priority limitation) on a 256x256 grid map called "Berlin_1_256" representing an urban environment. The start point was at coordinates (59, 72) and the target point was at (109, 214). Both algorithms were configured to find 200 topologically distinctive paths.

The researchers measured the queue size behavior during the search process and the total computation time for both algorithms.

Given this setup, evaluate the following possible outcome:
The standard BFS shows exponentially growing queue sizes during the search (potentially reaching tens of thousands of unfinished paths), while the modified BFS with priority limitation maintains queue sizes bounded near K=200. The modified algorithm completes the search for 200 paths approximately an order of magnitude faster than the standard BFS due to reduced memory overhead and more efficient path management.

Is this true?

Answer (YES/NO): NO